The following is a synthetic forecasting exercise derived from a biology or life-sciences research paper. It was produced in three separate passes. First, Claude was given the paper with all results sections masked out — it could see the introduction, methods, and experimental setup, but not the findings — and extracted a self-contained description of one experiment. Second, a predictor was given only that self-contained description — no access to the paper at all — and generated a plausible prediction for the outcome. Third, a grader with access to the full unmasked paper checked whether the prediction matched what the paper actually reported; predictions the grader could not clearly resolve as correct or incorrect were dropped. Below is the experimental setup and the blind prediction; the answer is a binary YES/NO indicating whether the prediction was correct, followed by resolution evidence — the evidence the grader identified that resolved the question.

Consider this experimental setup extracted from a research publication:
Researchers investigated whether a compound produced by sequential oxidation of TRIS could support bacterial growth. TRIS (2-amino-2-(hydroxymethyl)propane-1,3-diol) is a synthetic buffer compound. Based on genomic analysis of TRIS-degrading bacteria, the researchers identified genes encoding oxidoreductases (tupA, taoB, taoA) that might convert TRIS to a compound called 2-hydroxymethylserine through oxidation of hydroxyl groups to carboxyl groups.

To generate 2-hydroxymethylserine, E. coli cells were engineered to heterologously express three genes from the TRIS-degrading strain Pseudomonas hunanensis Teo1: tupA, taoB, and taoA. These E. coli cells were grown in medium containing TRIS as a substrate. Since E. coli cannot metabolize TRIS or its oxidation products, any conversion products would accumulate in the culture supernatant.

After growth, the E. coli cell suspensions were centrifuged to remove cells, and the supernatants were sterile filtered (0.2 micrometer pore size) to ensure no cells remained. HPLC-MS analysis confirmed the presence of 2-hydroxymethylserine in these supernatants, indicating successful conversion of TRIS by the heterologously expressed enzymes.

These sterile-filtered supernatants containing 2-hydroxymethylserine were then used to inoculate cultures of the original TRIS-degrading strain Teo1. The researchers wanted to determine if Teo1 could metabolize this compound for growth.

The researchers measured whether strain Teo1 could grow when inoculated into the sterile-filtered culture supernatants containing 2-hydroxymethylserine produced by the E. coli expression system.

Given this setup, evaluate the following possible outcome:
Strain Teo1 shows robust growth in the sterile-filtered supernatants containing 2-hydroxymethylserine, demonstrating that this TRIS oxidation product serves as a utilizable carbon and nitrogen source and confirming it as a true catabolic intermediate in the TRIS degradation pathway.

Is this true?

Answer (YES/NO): YES